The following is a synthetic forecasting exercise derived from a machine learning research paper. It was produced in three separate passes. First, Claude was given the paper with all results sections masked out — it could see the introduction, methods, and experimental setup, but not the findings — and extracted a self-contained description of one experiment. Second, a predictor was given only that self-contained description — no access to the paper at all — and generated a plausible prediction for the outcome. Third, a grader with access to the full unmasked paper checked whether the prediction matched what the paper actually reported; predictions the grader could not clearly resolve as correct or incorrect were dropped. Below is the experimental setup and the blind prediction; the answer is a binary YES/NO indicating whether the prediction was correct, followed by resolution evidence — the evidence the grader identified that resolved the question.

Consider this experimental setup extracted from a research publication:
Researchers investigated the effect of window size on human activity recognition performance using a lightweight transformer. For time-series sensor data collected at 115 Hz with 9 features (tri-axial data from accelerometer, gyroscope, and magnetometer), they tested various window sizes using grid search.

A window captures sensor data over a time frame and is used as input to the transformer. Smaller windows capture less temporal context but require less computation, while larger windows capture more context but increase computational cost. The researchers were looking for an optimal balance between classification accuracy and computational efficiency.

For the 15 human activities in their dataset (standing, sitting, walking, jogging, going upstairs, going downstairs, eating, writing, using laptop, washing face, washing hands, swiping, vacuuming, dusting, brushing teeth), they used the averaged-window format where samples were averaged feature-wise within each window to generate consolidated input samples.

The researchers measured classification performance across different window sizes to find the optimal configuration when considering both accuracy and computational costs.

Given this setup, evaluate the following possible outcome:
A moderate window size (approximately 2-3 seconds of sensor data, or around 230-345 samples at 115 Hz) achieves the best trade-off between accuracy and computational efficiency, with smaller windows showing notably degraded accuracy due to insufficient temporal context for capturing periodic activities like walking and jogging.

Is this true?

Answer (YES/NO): NO